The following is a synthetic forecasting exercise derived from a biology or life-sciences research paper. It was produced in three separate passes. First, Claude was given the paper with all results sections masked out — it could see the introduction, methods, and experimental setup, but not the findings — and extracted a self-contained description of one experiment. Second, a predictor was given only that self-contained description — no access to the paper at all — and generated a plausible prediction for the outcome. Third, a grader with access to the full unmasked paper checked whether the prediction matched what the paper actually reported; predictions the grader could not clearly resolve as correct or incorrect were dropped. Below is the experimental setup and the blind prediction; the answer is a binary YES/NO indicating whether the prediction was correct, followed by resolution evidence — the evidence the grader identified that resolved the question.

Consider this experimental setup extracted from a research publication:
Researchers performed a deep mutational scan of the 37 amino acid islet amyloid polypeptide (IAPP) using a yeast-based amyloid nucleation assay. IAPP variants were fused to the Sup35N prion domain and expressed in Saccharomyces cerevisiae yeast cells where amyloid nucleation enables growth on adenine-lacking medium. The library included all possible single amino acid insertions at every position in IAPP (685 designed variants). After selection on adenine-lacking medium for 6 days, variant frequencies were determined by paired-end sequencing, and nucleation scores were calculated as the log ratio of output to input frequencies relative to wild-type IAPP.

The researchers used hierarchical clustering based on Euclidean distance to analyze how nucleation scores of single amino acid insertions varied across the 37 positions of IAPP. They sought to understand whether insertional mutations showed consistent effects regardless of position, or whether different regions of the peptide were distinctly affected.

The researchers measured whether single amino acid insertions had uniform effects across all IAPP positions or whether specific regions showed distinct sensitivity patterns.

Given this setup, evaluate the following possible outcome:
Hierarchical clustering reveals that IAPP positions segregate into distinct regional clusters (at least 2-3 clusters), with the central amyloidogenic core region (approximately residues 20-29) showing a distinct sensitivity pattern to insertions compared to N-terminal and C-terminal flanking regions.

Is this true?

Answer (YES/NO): NO